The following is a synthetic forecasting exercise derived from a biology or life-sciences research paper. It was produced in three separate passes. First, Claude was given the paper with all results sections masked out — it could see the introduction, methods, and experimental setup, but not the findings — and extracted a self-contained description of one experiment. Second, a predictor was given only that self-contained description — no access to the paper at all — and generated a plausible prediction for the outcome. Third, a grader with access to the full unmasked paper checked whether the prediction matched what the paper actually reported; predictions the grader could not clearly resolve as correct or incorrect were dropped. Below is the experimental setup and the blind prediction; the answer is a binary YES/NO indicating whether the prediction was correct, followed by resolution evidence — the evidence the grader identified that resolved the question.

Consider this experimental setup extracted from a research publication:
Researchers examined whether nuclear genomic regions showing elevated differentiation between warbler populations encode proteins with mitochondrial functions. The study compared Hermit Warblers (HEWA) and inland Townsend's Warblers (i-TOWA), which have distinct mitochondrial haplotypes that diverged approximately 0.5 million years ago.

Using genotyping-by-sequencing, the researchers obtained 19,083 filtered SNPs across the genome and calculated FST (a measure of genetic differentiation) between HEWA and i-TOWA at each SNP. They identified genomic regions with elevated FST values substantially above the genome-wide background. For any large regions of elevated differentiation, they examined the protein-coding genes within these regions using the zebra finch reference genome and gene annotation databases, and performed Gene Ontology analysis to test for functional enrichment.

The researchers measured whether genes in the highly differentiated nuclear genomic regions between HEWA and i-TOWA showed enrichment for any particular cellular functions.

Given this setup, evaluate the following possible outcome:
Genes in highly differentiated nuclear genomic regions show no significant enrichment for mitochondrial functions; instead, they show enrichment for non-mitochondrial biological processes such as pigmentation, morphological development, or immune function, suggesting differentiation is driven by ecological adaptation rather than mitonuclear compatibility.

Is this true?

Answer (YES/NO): NO